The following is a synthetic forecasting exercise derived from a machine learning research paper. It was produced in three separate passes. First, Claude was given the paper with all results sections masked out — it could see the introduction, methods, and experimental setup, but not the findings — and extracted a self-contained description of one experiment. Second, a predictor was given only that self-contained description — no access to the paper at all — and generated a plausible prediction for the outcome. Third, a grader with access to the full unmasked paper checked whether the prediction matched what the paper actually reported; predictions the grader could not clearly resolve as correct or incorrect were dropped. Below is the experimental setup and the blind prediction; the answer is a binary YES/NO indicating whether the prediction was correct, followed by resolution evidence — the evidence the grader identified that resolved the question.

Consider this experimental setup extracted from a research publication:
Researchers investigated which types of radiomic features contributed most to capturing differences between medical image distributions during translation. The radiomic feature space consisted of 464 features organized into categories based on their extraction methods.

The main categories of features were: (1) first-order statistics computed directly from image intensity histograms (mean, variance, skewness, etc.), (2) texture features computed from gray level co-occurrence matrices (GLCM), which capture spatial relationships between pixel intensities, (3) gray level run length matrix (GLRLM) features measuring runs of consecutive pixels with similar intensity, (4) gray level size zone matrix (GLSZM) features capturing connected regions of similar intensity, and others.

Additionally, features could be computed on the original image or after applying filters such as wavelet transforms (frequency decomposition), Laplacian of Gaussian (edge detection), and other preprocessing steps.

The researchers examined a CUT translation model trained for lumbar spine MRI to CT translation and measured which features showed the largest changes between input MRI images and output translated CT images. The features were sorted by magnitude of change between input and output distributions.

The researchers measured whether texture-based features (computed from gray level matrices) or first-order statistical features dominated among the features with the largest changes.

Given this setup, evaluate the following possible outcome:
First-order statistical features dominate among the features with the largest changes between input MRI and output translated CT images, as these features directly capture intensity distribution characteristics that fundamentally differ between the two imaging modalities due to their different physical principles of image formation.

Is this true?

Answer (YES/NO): NO